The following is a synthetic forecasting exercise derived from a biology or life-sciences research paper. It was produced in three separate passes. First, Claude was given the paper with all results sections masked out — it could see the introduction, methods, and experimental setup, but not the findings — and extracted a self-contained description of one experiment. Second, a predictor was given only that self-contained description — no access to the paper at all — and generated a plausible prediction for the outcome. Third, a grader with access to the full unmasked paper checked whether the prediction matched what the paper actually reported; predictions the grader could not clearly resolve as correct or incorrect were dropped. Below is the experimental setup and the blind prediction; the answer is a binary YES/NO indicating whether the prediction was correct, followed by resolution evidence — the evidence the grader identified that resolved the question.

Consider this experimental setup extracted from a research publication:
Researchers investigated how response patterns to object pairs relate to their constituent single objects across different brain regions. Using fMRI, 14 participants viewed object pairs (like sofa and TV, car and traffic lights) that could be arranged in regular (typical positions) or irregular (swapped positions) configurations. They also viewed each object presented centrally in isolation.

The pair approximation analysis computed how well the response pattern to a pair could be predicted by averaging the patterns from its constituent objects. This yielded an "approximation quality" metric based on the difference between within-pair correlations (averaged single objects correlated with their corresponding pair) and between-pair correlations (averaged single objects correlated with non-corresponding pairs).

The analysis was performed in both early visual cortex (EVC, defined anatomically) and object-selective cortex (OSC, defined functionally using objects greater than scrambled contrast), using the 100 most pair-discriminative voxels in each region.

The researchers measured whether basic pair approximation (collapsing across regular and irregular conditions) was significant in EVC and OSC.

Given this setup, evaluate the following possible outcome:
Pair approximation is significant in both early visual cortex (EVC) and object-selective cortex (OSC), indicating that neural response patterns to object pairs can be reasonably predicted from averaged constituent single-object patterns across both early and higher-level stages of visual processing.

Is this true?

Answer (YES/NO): NO